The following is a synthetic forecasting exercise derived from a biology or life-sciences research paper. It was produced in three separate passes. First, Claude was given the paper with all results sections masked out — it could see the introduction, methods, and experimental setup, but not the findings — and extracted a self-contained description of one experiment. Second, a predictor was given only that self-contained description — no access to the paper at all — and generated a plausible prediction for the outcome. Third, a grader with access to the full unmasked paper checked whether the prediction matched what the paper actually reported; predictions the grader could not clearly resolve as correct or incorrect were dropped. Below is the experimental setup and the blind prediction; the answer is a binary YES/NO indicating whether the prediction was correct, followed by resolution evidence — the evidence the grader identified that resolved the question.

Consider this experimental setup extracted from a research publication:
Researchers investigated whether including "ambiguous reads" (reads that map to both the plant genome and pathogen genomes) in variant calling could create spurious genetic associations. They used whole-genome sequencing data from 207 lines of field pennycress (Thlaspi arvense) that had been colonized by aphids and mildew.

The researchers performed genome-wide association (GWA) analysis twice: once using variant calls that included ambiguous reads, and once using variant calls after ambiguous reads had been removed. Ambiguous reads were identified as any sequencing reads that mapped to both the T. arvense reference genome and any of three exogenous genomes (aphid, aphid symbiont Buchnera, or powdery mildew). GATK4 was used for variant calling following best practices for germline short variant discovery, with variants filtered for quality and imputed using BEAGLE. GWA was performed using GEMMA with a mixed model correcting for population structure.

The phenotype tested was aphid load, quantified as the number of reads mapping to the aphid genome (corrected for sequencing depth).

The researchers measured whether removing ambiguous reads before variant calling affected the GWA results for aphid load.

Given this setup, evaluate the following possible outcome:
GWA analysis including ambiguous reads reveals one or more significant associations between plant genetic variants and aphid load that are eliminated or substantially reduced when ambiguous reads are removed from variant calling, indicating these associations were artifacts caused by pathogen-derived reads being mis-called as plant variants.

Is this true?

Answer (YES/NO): YES